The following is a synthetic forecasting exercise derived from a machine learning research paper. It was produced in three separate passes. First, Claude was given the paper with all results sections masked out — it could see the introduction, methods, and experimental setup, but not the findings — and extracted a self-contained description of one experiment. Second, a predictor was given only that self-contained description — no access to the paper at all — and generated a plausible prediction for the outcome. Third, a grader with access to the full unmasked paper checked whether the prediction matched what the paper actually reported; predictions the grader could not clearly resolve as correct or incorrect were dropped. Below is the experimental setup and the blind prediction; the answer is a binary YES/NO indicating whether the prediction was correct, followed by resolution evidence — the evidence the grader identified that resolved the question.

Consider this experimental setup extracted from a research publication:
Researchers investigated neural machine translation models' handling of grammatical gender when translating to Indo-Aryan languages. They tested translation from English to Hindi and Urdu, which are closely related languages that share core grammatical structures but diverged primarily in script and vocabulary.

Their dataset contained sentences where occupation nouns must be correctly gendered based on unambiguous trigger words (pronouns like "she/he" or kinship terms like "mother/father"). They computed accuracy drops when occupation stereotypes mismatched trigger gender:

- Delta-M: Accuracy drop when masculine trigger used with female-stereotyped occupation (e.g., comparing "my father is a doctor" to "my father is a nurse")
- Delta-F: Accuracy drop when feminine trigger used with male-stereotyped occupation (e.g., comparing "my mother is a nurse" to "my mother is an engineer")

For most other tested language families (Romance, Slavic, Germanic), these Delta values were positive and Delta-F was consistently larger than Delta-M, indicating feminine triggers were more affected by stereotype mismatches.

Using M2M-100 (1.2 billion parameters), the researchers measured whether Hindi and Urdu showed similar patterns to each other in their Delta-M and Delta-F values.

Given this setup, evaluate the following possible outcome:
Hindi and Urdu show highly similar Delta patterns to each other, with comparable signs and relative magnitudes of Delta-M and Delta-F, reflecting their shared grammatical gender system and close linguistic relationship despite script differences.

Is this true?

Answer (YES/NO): NO